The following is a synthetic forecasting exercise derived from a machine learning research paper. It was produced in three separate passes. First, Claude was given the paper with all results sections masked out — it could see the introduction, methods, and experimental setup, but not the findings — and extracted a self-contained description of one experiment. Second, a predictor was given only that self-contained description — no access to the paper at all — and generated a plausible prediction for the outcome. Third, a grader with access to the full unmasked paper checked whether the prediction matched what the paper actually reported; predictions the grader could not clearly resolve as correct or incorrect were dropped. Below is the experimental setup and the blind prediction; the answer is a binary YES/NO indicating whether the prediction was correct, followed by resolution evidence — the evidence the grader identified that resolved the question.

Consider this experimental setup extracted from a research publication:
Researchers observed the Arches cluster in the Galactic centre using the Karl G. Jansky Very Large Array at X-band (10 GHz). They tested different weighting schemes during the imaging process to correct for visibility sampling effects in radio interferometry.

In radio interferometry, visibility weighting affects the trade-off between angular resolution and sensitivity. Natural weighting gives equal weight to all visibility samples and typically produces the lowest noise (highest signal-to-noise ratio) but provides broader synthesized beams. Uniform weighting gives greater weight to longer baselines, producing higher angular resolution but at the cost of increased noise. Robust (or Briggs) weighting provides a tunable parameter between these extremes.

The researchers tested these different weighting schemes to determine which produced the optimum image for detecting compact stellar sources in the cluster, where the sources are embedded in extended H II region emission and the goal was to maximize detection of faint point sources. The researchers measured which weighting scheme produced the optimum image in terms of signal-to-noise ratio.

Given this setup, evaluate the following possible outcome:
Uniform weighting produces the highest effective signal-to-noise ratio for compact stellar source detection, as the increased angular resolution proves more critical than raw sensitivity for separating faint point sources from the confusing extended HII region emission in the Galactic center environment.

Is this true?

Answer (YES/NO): NO